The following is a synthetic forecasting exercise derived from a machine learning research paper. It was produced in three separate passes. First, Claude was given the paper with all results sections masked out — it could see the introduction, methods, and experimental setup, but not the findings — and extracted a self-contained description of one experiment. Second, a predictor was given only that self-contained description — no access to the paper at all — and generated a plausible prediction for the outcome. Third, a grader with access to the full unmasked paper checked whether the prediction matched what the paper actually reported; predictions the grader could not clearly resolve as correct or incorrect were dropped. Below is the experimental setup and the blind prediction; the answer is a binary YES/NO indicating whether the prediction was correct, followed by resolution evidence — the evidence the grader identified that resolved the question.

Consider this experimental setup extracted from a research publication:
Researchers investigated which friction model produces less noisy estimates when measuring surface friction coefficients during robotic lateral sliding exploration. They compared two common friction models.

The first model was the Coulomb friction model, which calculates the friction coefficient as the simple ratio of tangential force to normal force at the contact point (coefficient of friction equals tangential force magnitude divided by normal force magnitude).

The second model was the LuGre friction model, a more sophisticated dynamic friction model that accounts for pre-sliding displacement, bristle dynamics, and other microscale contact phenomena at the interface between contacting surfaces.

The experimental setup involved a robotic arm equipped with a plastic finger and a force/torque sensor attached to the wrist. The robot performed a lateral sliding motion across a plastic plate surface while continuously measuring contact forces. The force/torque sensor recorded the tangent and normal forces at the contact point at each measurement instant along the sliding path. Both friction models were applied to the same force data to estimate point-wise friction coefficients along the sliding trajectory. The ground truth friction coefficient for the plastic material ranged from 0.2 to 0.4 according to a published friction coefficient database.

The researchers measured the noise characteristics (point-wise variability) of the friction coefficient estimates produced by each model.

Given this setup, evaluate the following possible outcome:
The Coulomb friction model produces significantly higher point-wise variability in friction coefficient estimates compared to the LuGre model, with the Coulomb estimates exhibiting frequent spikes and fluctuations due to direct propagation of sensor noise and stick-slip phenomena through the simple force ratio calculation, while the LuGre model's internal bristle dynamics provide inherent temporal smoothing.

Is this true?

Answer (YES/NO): NO